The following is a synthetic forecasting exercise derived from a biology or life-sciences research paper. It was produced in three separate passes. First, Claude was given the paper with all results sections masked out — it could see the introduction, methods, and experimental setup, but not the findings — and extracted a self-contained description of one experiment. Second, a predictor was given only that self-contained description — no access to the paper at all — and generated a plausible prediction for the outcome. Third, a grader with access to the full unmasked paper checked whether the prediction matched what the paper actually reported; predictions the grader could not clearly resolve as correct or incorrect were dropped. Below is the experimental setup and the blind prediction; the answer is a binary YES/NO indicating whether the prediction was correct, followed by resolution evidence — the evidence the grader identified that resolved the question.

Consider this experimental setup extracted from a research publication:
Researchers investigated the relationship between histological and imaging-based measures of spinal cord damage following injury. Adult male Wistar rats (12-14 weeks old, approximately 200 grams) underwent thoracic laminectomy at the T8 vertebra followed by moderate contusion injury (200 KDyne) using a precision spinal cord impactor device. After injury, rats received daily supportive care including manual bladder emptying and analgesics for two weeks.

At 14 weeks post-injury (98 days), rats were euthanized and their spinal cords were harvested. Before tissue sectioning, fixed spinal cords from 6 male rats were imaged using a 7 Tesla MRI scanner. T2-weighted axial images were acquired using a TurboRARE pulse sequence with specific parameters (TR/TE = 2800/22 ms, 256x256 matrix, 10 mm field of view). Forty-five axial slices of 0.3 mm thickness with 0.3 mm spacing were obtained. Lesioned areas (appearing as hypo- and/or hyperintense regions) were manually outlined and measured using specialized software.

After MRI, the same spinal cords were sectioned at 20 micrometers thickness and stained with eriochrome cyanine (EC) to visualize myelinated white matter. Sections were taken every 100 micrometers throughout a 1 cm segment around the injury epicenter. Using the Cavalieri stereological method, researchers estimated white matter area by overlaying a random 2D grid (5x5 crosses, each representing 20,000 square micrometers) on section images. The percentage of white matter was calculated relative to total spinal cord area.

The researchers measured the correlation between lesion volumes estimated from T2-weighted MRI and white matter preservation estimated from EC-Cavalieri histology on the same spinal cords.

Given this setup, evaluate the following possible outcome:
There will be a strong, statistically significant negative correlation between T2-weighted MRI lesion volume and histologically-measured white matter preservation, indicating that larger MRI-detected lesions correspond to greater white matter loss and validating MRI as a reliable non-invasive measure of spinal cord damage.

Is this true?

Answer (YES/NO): NO